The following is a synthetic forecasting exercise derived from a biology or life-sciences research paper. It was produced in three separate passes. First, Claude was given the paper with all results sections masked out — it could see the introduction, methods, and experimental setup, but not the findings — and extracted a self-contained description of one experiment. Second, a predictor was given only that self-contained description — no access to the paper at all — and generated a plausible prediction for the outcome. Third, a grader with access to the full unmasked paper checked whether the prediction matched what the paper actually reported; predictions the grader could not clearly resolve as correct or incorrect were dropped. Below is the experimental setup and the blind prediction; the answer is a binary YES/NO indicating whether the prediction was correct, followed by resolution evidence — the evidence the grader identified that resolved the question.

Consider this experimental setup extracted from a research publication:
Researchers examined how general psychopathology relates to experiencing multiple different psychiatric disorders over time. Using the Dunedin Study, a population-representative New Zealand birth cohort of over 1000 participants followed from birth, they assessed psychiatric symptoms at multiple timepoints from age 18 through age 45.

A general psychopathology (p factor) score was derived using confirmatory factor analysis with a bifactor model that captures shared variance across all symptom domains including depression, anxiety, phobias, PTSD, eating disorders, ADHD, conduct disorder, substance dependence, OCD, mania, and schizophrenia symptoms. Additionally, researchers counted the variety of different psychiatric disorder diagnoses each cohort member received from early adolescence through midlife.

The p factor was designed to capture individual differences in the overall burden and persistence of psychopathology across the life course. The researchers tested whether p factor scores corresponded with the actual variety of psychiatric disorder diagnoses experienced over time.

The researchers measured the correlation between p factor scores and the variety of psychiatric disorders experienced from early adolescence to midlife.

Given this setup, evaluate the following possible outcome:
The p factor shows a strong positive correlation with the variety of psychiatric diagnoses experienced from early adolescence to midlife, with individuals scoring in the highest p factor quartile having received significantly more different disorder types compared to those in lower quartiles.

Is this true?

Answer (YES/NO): YES